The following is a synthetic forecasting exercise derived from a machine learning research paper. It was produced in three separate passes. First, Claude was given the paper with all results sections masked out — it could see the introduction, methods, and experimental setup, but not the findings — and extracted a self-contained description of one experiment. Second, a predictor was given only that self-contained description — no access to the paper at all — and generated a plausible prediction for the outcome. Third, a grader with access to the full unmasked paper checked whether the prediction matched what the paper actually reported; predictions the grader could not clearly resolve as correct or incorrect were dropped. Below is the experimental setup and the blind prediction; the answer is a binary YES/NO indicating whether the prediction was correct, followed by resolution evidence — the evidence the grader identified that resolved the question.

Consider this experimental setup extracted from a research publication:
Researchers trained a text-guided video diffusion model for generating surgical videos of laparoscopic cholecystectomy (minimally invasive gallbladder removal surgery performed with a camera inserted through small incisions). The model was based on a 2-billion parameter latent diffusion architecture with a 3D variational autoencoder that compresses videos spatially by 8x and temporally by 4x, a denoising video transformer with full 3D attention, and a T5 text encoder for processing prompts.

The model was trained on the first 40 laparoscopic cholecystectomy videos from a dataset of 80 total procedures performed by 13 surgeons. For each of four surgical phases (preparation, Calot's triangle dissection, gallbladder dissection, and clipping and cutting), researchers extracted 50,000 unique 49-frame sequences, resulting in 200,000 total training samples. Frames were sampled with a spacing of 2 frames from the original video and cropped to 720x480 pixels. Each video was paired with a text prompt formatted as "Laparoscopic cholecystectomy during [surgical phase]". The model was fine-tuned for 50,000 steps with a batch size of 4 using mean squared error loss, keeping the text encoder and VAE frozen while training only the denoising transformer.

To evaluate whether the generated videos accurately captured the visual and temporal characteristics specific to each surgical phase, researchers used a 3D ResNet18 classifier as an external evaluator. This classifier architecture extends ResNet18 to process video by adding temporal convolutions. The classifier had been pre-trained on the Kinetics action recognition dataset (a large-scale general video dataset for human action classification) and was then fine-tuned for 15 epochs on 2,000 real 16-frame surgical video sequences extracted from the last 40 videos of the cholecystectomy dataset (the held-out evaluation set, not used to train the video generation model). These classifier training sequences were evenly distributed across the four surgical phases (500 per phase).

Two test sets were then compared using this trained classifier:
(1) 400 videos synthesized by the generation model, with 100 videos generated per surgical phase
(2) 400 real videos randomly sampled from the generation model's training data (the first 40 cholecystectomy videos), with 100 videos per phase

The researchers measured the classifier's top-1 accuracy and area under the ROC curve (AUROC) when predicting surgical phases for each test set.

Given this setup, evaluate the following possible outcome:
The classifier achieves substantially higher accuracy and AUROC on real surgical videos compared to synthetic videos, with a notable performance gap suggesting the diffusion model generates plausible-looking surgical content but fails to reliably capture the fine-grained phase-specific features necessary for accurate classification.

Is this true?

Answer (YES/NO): NO